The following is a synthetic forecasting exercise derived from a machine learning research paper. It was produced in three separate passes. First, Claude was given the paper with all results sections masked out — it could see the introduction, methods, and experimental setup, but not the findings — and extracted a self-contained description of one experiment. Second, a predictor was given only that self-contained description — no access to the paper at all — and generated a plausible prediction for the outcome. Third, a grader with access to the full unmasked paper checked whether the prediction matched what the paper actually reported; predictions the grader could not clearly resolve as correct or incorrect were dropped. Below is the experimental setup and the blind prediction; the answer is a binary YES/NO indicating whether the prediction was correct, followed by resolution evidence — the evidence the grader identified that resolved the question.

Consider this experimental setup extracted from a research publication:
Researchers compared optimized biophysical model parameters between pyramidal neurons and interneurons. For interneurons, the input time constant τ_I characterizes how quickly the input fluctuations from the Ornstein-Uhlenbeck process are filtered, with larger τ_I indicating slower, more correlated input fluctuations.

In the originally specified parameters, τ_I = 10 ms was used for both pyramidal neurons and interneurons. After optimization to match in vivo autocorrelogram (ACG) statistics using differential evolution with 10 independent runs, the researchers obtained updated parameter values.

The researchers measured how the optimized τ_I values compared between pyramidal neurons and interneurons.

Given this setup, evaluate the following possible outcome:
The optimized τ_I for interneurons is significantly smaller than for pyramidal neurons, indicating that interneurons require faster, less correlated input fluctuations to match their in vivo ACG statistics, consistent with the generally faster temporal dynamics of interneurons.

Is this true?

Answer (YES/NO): YES